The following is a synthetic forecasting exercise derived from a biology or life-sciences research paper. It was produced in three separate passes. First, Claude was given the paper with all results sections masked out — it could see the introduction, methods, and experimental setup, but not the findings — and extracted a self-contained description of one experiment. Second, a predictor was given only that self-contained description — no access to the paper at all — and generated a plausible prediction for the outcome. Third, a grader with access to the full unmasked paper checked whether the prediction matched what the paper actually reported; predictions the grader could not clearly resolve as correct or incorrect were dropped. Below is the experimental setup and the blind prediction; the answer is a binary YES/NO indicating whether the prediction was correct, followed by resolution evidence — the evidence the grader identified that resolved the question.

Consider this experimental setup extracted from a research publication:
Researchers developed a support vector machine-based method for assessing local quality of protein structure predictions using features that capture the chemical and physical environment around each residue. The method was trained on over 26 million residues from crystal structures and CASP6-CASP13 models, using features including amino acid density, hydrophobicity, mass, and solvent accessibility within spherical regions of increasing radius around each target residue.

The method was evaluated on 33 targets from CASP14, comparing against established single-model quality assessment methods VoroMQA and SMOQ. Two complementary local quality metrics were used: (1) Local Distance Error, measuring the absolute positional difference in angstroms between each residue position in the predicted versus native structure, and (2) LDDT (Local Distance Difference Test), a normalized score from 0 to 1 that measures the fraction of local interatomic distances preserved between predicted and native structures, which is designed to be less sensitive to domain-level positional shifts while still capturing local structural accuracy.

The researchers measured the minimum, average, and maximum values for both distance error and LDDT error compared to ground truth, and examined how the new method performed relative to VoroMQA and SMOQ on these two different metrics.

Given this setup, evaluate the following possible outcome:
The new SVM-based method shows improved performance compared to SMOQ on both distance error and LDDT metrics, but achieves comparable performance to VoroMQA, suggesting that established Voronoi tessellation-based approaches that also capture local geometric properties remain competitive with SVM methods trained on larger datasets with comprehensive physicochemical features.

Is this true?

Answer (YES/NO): NO